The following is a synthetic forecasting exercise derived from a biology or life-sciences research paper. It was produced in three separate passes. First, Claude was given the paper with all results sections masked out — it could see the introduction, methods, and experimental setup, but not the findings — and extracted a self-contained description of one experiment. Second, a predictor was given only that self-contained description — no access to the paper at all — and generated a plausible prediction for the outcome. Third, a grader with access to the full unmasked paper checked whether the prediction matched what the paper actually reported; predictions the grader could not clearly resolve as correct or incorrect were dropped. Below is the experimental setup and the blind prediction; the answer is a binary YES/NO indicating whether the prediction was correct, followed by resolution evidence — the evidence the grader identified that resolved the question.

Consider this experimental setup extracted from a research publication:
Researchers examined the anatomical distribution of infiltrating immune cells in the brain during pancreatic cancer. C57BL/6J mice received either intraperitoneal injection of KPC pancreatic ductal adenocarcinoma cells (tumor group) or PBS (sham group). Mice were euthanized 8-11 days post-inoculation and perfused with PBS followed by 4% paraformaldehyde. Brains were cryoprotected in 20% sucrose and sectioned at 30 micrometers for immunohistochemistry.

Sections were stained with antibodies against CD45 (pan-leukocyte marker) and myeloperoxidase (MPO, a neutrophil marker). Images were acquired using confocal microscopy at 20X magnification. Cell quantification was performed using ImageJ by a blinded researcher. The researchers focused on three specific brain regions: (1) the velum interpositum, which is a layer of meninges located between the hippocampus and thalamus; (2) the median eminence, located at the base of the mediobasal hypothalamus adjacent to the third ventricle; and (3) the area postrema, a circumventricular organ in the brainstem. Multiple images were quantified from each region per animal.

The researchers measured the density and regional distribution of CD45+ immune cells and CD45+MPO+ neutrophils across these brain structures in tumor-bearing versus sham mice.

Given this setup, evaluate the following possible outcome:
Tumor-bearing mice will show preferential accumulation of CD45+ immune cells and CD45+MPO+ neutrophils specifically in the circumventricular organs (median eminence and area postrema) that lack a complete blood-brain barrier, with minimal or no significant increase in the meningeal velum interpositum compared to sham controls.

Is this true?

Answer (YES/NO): NO